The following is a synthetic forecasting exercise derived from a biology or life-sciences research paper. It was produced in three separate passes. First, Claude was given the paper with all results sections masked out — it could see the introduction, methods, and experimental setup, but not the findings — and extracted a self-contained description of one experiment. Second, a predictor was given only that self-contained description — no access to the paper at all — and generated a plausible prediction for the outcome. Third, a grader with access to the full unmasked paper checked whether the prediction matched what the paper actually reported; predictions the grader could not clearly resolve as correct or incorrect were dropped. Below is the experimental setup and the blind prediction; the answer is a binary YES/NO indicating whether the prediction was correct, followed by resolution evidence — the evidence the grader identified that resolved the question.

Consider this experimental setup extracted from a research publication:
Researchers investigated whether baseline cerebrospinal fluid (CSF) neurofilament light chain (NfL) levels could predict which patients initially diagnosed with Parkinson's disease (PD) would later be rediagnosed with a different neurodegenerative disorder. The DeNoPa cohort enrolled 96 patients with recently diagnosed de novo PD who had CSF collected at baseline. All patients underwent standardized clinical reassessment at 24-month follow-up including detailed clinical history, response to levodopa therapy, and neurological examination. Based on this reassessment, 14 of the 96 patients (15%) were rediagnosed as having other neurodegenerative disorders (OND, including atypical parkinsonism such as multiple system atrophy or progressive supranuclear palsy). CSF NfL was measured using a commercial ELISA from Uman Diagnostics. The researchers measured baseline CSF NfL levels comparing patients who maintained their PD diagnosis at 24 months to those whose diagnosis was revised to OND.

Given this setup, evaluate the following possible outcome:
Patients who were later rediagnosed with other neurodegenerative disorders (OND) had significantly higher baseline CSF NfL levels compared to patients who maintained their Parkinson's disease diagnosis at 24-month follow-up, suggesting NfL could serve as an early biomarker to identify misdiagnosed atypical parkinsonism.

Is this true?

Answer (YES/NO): YES